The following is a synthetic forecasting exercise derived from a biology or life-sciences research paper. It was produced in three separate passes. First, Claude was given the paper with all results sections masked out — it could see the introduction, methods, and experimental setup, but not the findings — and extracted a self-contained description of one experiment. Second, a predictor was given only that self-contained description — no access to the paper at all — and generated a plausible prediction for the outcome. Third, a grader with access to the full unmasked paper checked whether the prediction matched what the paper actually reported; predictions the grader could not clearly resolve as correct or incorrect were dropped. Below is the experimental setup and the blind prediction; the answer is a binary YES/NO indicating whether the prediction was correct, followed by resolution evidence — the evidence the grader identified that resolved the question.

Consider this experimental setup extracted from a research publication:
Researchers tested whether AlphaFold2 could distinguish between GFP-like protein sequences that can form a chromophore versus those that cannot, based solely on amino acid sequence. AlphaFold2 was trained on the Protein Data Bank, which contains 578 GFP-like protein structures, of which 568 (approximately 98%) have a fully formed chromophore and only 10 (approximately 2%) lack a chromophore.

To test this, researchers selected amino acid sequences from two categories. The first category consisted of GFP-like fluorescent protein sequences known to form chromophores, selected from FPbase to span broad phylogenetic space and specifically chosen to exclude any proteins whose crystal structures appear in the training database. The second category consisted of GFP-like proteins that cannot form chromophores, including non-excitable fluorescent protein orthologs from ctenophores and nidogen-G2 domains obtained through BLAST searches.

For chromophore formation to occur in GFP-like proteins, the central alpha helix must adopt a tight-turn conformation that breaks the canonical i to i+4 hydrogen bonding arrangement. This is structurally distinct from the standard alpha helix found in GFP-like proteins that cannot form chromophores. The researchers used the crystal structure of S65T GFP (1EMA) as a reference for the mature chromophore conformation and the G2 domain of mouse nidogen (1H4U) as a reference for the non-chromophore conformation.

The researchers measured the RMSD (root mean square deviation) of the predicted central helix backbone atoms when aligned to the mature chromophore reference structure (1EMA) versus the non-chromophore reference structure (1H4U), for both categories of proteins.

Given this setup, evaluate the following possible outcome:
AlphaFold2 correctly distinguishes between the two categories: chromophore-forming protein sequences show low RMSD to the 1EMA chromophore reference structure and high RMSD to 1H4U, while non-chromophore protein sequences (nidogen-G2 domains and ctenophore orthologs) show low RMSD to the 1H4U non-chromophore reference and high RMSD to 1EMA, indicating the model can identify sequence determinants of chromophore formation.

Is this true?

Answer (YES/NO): NO